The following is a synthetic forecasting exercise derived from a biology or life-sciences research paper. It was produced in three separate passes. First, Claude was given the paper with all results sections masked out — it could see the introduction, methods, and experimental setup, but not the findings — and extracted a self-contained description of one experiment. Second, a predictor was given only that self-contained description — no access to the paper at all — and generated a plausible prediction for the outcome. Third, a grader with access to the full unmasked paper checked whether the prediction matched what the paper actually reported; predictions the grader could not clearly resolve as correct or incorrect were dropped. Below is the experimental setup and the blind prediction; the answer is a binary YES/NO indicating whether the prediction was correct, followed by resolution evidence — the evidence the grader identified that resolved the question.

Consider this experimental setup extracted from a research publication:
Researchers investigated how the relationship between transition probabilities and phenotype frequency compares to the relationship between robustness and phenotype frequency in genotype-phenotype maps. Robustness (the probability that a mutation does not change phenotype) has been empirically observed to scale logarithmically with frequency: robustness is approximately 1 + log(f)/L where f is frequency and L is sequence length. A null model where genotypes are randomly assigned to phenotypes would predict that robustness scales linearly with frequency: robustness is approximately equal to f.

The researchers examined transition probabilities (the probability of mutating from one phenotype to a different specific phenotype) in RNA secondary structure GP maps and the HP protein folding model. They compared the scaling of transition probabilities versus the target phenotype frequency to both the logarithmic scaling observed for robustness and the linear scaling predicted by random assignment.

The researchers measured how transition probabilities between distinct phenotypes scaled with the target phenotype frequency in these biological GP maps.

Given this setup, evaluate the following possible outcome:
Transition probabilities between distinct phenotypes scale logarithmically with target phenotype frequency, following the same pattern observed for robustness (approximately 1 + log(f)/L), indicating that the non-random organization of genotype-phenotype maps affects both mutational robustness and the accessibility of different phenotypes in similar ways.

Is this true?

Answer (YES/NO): NO